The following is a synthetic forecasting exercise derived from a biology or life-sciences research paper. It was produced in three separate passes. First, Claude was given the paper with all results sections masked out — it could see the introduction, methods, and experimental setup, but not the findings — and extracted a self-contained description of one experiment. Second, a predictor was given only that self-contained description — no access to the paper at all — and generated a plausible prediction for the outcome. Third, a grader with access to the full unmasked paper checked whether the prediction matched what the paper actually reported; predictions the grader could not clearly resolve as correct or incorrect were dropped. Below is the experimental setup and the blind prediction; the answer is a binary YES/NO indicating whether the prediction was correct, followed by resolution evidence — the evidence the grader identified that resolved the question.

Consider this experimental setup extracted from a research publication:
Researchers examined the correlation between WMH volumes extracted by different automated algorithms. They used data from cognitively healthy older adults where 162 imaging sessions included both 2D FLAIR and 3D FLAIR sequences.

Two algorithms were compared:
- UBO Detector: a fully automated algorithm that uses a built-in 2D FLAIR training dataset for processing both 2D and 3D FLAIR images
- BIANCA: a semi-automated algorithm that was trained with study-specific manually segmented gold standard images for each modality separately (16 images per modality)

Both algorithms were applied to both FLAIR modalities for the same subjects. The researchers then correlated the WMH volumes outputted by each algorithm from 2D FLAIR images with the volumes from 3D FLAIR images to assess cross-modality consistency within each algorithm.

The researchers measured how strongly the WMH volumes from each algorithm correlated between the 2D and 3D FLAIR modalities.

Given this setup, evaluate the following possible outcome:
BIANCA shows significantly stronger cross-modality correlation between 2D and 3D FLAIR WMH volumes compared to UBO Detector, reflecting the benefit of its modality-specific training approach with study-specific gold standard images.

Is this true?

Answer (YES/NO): NO